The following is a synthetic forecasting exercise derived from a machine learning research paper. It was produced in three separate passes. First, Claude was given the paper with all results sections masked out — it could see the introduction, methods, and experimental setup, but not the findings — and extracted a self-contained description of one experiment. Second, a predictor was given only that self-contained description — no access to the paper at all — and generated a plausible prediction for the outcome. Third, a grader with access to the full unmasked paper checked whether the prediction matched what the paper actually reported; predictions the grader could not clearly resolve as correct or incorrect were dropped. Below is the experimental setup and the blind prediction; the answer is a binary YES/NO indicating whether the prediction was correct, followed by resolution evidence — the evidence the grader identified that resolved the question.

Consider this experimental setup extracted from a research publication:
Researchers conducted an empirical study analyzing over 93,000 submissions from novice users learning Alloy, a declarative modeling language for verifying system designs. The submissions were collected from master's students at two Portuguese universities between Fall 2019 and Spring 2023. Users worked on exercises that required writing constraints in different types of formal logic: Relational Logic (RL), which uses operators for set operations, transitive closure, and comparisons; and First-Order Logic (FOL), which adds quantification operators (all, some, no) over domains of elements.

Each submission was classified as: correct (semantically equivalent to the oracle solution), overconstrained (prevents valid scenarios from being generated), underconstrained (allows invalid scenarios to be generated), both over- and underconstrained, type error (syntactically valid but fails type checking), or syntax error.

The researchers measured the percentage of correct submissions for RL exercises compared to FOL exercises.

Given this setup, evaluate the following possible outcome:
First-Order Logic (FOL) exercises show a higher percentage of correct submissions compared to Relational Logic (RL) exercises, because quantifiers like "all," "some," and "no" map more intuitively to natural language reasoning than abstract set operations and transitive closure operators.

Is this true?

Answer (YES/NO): NO